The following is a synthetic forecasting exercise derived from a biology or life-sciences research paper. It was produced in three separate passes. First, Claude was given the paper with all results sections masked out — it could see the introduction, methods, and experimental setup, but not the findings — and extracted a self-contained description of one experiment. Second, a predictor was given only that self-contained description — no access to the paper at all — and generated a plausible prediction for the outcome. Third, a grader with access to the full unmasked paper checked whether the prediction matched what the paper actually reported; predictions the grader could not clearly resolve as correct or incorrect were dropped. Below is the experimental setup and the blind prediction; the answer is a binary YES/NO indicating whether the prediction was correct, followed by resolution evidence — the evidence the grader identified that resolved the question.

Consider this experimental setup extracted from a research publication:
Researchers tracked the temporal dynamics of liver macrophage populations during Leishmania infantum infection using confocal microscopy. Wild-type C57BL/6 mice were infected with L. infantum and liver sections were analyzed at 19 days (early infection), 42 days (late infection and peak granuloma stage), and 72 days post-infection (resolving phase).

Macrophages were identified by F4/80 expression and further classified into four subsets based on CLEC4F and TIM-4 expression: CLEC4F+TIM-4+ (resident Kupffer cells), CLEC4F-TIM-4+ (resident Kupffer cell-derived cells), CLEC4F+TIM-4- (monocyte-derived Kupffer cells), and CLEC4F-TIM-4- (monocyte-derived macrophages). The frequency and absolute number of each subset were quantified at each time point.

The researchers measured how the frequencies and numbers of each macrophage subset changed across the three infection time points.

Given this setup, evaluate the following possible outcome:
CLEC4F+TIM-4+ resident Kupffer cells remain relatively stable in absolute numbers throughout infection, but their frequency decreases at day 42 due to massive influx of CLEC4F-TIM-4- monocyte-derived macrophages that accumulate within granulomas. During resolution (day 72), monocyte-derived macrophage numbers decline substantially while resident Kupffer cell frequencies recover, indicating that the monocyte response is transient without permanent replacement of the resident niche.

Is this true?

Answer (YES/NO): NO